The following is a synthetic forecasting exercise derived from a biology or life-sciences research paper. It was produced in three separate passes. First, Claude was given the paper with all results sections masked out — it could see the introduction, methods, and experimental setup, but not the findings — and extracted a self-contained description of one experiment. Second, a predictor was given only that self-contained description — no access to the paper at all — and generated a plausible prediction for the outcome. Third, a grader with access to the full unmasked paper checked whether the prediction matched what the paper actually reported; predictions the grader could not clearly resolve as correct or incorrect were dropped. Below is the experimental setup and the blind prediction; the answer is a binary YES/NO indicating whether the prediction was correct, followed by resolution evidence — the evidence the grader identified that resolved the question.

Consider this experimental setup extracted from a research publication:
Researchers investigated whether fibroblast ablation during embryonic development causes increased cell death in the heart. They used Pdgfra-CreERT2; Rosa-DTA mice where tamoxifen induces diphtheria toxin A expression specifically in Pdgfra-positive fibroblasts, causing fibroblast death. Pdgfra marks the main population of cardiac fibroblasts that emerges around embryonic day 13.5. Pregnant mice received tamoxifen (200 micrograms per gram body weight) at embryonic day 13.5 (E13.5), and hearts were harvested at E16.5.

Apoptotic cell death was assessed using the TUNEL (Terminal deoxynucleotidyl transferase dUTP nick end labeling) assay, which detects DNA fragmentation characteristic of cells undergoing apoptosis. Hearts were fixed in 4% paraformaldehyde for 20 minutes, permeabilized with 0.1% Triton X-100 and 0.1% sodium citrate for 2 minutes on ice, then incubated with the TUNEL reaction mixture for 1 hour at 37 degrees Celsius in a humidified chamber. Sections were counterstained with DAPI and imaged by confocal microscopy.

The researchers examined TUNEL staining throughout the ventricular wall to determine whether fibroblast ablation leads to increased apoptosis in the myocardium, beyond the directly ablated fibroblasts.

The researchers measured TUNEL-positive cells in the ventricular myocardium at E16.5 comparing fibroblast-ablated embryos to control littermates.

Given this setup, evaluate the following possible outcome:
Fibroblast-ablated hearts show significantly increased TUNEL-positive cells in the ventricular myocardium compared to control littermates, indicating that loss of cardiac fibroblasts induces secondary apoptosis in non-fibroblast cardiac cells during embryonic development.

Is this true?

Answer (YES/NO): NO